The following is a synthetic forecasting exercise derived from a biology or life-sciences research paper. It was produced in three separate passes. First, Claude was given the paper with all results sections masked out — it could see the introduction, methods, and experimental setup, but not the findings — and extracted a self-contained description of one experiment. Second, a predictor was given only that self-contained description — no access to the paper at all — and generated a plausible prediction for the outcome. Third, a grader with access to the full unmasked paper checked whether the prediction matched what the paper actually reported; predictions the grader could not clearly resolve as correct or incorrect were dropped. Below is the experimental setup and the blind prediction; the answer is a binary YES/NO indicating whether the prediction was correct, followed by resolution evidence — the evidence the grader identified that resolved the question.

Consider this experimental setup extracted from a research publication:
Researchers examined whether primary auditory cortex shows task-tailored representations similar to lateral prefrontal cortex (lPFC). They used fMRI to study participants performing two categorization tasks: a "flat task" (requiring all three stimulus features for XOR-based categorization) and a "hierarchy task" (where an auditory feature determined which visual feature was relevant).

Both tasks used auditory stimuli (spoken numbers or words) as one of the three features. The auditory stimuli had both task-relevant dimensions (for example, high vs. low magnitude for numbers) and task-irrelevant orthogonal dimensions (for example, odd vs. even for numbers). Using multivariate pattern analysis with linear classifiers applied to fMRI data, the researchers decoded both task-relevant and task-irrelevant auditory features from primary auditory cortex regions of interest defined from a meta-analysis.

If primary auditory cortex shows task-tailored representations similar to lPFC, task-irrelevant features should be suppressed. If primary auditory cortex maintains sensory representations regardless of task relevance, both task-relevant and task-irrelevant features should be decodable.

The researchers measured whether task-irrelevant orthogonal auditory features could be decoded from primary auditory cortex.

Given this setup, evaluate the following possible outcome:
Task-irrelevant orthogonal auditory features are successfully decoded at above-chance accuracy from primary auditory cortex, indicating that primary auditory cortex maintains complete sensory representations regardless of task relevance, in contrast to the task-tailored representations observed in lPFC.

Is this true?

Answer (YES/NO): YES